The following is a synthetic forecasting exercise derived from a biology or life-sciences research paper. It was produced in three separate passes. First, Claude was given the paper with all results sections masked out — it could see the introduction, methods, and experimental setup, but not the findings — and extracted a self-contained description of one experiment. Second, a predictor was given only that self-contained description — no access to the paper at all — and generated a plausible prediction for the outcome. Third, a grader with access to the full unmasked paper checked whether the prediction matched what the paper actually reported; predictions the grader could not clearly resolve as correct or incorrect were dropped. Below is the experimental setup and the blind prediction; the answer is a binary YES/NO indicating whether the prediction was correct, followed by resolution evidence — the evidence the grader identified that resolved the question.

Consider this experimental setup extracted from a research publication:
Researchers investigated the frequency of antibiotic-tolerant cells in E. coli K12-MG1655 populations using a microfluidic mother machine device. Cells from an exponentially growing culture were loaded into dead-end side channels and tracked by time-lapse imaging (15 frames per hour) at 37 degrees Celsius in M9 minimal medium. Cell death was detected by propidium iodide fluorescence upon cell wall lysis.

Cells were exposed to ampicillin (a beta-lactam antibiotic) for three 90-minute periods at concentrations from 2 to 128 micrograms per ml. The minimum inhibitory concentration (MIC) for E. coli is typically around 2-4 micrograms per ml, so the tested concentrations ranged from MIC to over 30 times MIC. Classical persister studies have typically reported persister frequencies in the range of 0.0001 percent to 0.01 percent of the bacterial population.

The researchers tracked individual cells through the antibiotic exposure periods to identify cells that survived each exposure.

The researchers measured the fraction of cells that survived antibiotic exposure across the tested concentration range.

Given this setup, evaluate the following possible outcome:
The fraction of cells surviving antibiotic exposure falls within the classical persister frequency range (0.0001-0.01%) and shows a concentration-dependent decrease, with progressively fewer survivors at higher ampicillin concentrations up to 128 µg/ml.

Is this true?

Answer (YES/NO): NO